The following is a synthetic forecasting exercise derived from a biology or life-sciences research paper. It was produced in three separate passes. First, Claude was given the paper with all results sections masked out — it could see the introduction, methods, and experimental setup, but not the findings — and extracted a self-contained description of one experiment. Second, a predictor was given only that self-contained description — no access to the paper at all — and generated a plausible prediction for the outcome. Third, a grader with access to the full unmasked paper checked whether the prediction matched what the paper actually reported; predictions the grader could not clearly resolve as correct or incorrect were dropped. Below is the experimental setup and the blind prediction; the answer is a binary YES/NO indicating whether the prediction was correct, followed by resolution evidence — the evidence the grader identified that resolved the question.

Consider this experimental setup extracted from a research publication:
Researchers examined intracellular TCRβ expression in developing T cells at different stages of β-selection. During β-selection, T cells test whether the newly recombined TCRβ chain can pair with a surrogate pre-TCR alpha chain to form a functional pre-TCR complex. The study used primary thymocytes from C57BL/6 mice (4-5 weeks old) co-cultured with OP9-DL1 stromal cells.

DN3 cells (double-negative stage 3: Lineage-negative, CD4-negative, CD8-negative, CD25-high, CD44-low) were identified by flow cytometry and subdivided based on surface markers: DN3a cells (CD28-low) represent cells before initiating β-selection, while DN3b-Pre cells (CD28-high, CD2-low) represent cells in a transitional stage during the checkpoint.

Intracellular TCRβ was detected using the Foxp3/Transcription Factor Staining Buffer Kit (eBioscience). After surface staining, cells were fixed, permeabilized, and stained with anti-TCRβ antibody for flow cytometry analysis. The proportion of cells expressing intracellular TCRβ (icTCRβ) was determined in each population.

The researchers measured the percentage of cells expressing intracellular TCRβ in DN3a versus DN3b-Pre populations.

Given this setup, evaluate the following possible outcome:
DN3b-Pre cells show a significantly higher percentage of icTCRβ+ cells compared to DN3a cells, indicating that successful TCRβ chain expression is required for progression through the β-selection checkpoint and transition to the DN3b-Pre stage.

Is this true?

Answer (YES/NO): YES